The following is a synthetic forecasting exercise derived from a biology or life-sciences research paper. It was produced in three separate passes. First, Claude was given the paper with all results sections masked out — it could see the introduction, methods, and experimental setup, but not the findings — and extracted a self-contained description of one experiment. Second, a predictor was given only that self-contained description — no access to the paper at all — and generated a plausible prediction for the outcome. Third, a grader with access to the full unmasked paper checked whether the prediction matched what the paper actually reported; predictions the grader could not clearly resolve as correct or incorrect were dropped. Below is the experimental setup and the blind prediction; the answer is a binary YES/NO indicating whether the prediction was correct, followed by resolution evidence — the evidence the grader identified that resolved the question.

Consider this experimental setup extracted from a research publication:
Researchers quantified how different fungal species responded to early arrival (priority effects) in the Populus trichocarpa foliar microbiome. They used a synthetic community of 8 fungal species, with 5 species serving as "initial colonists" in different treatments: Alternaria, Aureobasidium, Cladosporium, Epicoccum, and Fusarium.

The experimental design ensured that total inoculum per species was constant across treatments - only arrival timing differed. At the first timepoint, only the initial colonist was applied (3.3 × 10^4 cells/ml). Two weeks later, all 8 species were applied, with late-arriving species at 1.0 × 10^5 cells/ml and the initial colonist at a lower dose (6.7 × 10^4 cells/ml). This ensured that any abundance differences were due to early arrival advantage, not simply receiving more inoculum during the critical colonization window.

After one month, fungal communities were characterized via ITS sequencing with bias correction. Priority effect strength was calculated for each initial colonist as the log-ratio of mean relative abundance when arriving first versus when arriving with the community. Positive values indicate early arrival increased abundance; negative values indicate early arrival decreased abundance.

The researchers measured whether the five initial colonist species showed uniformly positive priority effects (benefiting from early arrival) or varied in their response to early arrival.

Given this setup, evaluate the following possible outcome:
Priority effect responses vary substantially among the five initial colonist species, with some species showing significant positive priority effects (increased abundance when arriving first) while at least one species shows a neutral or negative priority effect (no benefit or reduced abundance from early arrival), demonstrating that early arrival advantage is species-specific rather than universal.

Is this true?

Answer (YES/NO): YES